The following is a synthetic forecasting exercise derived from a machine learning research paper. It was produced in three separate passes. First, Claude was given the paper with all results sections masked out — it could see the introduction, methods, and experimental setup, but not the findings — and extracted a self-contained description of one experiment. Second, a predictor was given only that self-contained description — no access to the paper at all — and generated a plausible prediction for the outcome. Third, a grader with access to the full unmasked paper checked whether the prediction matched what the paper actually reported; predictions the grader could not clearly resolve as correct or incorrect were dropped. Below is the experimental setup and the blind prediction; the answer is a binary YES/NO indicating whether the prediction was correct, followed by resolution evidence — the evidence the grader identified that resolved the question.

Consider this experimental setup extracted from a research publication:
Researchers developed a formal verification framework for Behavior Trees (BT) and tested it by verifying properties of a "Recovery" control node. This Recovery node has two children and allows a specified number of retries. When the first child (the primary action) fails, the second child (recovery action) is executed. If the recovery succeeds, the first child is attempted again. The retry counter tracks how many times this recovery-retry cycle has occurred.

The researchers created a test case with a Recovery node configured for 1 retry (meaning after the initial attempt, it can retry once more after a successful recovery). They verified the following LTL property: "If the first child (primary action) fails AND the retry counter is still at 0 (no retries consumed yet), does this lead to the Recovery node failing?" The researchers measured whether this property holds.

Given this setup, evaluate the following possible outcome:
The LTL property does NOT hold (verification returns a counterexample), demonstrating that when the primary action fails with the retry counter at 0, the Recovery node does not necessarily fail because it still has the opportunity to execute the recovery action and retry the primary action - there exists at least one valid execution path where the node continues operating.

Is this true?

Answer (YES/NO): YES